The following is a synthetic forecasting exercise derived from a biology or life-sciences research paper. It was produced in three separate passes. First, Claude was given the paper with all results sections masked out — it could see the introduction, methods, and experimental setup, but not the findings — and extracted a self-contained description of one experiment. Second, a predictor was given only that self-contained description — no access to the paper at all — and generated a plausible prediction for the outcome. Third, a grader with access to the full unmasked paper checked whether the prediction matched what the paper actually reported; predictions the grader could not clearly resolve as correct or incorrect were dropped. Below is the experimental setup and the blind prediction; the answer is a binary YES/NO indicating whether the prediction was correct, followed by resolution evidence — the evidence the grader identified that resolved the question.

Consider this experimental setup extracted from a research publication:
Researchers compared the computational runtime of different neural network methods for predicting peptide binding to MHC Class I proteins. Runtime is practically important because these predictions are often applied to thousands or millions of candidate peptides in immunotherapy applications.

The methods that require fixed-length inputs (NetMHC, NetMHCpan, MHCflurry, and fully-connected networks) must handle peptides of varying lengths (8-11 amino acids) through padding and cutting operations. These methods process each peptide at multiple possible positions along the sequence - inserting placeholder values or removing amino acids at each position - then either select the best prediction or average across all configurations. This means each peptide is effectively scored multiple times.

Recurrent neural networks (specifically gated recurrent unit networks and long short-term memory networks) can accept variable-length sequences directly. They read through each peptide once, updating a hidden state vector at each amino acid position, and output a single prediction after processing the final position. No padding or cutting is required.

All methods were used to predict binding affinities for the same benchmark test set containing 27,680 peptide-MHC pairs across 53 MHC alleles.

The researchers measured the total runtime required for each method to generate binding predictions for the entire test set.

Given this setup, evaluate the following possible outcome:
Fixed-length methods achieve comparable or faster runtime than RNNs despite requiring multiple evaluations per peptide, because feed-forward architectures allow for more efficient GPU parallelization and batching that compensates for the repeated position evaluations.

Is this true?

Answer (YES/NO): NO